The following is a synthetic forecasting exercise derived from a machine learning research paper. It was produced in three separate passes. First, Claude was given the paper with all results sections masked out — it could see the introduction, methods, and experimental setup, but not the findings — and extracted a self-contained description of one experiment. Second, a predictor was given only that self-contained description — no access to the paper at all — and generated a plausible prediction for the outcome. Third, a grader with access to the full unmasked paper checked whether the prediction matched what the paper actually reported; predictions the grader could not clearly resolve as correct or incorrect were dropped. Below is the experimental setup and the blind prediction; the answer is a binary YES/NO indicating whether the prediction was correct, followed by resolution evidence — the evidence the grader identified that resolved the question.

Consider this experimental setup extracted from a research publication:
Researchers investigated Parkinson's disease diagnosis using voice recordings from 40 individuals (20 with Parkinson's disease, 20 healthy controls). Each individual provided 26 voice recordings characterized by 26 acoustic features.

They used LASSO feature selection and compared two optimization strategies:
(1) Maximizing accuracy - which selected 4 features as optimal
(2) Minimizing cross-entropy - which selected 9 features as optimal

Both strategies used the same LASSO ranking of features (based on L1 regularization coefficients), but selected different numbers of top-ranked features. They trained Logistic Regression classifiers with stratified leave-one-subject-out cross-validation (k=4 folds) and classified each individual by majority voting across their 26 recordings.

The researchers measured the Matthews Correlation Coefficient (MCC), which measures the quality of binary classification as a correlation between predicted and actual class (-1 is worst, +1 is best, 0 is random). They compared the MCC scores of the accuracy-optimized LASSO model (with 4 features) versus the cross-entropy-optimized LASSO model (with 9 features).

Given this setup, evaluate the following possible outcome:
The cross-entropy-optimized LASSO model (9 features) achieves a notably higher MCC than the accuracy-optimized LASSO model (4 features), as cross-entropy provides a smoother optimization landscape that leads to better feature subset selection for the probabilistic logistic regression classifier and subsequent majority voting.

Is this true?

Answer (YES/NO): NO